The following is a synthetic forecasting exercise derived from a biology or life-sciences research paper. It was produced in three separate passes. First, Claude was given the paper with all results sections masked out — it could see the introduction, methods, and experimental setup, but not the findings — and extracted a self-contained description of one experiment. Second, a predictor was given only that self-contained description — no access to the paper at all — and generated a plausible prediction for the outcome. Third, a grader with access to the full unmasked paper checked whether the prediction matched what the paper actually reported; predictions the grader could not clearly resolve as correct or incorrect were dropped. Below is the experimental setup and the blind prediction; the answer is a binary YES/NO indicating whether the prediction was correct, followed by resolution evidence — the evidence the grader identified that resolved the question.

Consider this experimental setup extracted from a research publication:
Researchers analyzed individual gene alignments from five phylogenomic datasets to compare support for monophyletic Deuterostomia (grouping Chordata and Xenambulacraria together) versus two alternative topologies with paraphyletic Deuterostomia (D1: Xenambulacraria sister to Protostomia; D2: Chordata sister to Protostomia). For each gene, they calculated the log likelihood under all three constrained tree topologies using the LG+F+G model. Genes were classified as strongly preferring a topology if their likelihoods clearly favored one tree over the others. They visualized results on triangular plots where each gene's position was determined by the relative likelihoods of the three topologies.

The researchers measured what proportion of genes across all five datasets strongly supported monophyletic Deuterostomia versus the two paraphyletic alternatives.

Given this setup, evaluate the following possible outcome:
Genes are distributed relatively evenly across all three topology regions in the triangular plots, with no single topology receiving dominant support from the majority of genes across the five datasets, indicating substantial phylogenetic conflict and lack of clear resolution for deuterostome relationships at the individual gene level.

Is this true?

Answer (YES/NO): YES